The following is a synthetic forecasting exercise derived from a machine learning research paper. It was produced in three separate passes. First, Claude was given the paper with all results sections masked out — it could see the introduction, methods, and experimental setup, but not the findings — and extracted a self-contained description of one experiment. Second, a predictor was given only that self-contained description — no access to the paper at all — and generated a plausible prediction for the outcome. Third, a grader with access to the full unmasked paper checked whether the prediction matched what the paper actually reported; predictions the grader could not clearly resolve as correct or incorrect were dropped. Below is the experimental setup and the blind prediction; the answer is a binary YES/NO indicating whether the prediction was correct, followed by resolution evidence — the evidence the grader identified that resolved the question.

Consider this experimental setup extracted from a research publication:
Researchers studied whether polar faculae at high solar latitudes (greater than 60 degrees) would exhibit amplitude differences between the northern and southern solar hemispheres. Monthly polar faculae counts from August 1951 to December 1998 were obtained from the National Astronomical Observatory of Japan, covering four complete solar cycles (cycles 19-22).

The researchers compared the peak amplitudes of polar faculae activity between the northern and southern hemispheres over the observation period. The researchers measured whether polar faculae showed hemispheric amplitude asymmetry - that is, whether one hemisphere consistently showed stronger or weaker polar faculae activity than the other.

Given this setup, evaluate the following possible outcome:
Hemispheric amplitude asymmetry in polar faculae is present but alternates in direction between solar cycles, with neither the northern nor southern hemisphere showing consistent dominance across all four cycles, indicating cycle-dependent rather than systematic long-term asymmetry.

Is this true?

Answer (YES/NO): NO